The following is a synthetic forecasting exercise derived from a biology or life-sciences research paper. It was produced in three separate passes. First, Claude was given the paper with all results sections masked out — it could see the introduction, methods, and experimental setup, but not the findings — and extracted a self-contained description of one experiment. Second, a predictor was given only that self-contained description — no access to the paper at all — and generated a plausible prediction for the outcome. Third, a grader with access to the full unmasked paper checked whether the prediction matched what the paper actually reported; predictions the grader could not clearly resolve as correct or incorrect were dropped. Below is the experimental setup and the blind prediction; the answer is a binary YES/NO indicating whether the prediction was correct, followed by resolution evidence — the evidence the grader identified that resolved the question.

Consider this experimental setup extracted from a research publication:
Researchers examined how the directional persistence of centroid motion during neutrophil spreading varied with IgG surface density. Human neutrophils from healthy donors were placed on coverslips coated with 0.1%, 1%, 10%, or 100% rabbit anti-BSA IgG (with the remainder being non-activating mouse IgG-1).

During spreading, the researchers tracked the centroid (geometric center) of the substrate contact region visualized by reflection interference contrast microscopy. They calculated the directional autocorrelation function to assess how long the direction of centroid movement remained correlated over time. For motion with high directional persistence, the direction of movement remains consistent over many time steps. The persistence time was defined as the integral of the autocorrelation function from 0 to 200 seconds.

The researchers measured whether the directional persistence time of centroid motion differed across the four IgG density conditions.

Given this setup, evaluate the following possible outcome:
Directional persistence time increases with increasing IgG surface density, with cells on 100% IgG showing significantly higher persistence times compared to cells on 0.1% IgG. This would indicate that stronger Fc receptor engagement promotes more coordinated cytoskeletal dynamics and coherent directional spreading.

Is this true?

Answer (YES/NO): NO